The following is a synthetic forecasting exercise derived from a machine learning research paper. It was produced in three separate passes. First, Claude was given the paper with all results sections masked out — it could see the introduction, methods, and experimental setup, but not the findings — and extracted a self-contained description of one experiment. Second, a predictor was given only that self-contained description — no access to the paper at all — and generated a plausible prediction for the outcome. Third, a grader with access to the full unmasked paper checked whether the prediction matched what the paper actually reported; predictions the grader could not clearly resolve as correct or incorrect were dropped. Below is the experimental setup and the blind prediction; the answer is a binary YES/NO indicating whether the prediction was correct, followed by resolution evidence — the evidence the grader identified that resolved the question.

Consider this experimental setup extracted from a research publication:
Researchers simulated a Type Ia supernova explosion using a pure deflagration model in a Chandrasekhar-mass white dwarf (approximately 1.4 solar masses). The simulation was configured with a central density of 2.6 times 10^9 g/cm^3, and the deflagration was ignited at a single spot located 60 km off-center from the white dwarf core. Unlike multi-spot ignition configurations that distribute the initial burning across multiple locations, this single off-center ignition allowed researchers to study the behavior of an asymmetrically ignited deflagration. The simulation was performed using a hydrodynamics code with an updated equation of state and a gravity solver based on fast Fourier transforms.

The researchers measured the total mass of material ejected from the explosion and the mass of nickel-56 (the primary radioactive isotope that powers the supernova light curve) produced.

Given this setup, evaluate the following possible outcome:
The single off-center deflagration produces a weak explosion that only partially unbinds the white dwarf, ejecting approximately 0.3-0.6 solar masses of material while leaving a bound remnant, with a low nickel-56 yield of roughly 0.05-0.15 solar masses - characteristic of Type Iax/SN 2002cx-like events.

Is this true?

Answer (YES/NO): NO